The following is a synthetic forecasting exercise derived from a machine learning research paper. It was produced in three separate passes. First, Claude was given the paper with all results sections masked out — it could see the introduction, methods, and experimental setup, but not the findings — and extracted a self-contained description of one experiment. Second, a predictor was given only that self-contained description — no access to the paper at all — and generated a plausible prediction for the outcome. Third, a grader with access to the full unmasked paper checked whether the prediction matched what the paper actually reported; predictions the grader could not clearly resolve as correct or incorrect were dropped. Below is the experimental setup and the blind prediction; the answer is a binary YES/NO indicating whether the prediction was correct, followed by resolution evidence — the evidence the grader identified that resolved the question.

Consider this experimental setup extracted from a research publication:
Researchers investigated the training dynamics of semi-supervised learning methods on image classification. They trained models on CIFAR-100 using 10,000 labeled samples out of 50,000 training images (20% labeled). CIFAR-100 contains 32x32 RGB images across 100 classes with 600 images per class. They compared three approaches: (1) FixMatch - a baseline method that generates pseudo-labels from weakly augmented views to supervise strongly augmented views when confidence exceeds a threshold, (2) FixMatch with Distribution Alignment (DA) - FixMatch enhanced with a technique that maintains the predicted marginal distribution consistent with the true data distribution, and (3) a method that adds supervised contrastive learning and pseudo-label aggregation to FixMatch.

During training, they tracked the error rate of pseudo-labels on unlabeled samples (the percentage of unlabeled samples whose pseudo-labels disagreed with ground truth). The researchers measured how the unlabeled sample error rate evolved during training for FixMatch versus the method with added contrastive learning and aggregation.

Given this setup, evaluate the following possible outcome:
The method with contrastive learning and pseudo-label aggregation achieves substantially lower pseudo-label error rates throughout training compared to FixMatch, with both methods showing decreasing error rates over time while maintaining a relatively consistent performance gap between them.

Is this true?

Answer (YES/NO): NO